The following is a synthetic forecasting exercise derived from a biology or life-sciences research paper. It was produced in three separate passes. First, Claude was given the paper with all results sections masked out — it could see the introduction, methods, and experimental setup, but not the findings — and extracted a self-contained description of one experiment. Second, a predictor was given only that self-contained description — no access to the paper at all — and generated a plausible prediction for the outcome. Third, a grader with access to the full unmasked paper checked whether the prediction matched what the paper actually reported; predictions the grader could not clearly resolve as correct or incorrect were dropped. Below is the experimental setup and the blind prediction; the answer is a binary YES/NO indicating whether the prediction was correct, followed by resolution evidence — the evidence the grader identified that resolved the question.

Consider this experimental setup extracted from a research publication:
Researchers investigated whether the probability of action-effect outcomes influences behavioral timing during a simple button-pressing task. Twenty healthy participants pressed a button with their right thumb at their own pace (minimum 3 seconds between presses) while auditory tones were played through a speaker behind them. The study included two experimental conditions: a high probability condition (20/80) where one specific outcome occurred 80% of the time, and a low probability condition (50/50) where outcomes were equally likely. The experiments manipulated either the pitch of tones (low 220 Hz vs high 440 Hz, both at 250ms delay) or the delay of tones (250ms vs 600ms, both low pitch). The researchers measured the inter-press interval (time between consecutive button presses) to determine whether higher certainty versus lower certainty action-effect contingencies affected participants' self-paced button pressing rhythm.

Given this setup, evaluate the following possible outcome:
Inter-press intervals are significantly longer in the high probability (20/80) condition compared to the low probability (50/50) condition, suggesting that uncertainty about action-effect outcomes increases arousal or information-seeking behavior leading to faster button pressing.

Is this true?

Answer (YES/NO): YES